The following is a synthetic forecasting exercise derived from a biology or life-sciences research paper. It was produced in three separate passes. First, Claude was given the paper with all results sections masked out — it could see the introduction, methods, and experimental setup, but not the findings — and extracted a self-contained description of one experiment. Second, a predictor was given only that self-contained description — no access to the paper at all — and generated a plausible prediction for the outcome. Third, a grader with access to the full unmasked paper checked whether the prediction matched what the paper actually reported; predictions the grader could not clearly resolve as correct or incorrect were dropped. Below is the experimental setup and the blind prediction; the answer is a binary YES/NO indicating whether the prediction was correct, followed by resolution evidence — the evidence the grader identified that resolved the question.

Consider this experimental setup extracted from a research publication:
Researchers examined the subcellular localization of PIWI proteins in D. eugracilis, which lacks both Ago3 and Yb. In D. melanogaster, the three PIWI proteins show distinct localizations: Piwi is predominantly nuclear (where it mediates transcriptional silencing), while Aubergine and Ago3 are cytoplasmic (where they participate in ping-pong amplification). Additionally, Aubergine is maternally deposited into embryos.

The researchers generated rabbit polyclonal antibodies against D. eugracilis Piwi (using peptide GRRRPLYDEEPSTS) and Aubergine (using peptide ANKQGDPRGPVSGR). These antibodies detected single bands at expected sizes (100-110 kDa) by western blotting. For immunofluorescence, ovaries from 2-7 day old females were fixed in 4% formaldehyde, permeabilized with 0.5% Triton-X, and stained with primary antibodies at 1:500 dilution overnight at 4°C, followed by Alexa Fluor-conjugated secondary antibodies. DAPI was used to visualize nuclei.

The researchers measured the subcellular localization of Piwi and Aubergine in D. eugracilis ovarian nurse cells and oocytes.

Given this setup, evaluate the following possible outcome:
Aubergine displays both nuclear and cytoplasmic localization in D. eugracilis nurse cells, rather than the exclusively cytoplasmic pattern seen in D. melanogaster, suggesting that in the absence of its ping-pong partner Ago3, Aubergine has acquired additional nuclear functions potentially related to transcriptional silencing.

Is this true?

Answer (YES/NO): NO